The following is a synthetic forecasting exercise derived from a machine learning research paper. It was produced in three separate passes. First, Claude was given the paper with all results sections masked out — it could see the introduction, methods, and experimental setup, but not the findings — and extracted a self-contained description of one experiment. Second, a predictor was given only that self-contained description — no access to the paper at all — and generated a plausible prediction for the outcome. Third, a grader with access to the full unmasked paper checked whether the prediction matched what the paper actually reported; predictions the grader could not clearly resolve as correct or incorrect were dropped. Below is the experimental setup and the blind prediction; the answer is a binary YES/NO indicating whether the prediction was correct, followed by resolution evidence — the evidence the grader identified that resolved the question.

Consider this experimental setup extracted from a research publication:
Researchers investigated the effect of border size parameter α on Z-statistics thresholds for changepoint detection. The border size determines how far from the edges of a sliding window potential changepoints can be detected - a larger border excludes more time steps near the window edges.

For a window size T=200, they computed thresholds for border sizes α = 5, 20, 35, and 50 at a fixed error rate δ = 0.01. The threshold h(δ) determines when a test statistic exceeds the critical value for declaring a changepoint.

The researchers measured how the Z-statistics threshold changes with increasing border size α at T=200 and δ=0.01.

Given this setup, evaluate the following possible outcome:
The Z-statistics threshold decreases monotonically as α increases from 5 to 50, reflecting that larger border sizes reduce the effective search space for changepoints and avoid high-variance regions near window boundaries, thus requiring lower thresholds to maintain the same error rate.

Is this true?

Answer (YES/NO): YES